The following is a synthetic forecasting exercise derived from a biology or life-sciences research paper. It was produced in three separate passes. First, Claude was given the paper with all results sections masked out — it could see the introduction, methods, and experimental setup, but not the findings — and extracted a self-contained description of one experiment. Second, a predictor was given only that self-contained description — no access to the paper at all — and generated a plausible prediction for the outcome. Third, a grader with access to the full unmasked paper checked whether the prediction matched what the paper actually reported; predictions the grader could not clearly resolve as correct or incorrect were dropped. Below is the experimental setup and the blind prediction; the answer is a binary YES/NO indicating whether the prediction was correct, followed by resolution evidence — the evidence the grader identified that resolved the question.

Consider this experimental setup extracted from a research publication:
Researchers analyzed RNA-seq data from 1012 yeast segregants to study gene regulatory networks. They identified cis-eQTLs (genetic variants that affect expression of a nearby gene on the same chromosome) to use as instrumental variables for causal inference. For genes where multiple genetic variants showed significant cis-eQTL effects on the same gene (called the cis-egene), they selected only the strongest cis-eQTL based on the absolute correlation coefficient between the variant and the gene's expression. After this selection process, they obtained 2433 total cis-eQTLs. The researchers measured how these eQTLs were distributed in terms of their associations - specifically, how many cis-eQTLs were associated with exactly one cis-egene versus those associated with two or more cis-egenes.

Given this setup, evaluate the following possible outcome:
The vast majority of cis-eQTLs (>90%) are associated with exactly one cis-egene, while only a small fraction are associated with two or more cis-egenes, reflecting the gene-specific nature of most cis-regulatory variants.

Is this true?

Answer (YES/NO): NO